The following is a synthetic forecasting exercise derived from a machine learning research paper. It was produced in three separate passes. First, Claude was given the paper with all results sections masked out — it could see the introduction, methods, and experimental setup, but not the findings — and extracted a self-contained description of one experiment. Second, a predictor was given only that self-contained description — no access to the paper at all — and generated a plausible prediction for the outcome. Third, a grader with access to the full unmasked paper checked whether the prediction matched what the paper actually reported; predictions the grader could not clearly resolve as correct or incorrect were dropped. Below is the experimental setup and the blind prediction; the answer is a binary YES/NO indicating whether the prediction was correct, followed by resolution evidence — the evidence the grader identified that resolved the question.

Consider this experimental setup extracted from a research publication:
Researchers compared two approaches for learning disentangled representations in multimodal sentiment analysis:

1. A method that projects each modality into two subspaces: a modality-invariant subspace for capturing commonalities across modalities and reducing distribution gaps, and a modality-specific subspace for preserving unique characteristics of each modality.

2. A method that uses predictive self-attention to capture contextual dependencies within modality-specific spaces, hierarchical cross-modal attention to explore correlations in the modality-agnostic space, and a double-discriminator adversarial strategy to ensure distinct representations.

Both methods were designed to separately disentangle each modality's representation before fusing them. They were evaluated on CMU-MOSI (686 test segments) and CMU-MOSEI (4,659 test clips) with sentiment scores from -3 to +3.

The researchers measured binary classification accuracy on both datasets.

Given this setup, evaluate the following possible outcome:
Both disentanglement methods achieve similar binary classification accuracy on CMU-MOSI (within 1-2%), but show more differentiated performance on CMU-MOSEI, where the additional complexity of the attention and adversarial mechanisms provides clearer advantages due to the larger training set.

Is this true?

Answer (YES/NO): NO